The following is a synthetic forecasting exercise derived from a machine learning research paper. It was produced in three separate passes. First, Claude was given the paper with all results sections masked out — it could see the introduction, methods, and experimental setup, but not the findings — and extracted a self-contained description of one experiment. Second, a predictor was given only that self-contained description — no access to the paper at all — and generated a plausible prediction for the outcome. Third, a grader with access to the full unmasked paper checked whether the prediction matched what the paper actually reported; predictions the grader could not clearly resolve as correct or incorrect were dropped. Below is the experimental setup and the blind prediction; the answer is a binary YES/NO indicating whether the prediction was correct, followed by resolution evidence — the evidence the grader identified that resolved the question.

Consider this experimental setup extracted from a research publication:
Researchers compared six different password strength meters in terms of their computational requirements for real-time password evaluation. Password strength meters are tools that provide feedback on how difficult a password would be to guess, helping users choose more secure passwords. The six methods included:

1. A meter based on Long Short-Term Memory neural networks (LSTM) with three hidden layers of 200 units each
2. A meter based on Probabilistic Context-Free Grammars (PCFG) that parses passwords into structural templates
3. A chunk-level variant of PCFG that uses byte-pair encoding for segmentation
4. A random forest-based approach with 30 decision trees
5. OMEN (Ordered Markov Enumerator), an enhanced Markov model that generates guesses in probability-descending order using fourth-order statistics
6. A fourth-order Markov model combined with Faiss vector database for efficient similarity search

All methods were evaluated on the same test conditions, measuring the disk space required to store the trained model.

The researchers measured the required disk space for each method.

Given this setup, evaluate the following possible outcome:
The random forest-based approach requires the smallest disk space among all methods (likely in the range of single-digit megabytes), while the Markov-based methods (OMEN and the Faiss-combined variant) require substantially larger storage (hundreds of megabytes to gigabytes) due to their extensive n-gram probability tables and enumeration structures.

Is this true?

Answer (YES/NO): NO